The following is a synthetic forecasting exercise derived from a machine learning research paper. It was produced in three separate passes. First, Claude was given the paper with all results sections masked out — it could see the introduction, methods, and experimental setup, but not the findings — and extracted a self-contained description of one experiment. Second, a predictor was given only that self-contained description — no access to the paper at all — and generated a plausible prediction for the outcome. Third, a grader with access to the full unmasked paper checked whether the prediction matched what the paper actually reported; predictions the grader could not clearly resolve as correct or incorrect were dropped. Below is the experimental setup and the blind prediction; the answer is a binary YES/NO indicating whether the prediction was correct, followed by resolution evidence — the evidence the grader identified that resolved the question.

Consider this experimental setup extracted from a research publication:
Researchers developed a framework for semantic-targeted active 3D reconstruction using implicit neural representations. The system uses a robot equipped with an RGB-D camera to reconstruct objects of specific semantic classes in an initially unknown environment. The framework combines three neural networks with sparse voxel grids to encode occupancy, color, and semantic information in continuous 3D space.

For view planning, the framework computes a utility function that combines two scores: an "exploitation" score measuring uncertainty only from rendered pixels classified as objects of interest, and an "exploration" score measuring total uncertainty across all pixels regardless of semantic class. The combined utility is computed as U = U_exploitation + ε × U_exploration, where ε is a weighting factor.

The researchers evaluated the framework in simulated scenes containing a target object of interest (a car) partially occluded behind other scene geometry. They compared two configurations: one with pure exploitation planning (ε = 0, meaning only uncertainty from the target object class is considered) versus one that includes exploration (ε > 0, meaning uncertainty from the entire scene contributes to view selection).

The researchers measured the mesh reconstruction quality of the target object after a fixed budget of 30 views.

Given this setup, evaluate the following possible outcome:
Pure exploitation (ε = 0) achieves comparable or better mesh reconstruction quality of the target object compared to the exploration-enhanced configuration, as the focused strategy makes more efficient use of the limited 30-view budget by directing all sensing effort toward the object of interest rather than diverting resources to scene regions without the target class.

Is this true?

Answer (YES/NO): NO